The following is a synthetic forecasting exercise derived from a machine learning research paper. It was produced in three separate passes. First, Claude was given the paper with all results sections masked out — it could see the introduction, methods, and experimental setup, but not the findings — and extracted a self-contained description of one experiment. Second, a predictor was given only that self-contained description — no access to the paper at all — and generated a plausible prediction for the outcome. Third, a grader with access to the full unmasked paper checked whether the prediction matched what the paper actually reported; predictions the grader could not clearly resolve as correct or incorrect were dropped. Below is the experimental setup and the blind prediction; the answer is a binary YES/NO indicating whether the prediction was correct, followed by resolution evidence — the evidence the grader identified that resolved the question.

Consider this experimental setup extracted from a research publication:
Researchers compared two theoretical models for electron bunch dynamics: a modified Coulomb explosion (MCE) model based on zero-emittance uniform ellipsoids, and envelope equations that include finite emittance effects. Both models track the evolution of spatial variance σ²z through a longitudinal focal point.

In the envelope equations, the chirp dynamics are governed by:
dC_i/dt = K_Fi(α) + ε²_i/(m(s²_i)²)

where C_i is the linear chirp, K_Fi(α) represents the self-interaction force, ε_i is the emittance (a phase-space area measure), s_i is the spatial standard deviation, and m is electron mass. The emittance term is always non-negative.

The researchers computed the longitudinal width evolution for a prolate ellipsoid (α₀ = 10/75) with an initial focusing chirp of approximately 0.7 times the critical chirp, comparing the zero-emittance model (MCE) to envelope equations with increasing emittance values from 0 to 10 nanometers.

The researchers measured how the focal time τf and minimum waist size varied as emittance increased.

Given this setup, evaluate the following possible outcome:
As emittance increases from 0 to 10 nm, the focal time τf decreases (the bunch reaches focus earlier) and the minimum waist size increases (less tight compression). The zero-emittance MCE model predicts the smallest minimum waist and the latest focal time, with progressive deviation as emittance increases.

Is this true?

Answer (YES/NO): YES